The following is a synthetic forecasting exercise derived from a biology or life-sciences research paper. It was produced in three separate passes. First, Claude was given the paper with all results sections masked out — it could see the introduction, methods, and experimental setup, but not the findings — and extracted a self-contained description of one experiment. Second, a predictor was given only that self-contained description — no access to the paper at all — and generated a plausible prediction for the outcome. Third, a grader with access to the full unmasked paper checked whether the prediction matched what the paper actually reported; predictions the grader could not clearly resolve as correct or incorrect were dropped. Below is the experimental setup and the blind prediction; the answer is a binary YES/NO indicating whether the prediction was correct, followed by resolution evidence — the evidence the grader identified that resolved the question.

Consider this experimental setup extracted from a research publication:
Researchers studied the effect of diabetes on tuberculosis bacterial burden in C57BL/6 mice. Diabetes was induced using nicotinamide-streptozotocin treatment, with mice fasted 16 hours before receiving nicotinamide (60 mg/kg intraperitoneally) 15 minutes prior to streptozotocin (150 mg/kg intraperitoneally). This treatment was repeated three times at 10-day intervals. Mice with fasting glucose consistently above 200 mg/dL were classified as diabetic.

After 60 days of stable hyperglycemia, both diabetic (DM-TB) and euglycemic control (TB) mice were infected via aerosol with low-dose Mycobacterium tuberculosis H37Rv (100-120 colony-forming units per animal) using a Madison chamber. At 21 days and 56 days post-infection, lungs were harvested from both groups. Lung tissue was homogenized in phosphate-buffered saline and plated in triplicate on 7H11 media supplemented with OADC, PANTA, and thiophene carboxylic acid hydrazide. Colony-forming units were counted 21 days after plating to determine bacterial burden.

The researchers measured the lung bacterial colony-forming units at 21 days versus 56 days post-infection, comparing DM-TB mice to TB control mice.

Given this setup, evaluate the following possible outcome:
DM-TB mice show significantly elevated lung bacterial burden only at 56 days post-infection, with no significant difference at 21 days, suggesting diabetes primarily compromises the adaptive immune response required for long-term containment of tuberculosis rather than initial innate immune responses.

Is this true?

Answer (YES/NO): YES